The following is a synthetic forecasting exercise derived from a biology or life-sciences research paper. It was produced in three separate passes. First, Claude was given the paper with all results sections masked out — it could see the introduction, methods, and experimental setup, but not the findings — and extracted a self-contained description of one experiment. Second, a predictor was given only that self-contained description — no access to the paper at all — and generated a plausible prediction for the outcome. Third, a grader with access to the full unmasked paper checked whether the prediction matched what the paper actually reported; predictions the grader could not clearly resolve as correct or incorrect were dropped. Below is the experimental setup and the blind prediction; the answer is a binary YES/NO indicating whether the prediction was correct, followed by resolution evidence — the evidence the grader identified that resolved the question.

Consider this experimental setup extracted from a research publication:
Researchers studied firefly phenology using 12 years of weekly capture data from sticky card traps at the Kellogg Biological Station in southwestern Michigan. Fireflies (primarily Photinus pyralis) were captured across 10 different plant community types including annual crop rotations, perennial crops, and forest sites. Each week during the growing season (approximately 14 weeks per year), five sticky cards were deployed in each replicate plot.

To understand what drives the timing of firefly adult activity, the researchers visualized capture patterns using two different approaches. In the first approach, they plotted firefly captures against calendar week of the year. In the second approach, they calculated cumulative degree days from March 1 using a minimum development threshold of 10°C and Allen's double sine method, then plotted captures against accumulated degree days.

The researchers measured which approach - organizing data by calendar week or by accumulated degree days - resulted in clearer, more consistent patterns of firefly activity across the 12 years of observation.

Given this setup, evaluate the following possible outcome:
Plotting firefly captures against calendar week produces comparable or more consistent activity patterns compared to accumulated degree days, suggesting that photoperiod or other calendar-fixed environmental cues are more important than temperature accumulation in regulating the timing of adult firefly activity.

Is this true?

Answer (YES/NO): NO